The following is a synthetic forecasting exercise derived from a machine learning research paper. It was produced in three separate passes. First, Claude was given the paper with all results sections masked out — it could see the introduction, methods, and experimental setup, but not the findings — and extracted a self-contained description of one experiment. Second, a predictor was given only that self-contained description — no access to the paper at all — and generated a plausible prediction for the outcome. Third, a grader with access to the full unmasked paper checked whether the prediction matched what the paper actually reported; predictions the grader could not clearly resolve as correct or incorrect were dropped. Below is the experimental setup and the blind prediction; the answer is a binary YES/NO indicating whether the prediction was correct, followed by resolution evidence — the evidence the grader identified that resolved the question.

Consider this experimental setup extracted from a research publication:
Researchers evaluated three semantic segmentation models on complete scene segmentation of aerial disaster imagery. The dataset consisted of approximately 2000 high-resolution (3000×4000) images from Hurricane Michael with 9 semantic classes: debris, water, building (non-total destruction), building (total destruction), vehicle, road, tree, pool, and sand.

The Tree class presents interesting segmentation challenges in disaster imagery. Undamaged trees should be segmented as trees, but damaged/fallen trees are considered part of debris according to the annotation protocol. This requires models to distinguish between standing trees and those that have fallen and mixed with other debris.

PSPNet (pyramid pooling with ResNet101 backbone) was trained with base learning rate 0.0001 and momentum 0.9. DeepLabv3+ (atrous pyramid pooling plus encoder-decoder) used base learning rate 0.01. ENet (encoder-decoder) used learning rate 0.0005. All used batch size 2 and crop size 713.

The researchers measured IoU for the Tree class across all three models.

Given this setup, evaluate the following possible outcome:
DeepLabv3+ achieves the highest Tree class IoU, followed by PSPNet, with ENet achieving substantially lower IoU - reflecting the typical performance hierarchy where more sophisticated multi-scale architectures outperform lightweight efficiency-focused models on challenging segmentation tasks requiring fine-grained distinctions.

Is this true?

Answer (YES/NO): NO